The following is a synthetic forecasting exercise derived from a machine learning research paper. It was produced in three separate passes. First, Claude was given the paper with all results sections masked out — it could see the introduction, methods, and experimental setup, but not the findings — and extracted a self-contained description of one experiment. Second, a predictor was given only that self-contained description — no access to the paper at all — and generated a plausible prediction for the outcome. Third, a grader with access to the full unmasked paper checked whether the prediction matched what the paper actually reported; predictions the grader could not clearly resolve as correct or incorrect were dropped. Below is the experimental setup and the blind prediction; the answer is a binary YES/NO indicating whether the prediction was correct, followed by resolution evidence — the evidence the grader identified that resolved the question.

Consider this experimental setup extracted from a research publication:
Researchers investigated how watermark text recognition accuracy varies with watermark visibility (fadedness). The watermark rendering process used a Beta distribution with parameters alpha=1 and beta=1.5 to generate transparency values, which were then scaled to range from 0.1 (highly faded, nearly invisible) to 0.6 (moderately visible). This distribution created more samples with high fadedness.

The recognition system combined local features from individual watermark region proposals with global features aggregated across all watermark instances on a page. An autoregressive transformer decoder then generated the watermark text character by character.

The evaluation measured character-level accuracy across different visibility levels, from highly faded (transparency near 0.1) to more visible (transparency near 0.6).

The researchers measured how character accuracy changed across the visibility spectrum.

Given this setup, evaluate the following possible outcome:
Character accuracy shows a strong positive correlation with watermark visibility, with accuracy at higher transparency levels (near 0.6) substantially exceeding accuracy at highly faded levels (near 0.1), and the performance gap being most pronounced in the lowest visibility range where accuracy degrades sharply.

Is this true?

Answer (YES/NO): NO